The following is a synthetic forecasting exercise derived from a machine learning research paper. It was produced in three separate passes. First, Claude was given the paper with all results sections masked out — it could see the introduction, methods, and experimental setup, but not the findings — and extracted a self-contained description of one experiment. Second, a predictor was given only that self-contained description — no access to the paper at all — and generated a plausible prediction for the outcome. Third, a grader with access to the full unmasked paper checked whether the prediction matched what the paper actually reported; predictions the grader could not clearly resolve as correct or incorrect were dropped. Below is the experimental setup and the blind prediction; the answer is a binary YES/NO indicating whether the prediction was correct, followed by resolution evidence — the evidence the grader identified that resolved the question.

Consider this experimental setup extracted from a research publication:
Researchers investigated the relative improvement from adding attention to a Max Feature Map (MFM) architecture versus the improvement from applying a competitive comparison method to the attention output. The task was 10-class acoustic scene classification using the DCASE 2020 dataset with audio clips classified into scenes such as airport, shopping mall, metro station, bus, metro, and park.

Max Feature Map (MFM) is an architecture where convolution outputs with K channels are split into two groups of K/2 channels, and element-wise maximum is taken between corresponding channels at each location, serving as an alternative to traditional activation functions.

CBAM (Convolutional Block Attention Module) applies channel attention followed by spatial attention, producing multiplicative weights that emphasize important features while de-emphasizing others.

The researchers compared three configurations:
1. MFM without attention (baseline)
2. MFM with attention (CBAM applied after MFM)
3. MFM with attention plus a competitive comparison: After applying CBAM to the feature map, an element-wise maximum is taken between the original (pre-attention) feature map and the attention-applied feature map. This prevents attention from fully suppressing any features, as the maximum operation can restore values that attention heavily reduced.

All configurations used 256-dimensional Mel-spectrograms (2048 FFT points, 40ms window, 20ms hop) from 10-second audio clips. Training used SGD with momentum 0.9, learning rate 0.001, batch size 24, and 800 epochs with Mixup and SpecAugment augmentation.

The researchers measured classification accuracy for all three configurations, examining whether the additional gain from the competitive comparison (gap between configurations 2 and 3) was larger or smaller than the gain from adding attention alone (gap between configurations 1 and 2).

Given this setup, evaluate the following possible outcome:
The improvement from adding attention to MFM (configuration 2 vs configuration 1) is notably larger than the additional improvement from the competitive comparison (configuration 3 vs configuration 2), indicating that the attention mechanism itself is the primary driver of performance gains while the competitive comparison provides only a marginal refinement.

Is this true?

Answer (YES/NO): YES